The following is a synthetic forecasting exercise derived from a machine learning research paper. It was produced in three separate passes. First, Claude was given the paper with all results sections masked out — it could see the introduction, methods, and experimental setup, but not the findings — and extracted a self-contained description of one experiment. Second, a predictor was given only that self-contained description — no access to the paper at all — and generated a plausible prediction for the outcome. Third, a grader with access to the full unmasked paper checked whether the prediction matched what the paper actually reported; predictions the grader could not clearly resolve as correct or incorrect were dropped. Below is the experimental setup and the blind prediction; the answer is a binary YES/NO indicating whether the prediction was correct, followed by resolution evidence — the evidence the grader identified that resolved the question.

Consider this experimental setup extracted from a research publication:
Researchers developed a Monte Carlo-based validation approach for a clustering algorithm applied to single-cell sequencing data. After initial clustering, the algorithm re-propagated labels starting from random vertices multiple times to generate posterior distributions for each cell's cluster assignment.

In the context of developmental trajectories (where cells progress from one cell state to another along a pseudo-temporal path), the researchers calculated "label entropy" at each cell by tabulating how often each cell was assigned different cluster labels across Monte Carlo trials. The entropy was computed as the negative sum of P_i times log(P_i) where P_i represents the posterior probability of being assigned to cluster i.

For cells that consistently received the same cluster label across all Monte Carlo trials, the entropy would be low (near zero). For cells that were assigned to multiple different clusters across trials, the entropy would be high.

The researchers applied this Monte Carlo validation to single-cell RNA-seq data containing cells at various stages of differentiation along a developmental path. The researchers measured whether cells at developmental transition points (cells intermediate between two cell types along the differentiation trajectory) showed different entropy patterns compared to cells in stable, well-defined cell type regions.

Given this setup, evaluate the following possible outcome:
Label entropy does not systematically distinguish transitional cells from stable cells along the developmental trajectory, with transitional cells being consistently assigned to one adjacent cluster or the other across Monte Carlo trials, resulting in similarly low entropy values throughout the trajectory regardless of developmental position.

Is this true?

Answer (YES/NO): NO